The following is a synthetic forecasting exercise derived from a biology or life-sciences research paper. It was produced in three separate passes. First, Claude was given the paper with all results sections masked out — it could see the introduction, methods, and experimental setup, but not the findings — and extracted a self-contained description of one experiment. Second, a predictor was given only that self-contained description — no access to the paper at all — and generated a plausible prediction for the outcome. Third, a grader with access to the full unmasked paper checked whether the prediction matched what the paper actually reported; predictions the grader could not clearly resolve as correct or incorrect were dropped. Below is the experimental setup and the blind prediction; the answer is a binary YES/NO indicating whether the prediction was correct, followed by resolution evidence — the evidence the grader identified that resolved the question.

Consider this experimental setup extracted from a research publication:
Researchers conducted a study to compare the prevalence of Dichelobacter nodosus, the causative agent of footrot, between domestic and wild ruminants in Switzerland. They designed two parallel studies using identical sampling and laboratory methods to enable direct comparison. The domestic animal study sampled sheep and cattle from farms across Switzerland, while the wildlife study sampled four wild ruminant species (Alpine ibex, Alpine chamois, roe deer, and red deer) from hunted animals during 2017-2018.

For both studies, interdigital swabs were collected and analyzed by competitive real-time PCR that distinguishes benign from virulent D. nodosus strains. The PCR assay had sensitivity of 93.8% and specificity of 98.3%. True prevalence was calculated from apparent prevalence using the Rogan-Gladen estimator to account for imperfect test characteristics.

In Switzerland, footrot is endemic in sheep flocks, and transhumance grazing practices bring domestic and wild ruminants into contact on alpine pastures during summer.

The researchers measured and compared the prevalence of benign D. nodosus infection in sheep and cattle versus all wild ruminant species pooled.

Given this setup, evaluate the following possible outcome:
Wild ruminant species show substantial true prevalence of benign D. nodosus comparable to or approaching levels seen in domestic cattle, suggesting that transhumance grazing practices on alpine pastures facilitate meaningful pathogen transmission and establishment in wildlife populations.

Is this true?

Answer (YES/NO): NO